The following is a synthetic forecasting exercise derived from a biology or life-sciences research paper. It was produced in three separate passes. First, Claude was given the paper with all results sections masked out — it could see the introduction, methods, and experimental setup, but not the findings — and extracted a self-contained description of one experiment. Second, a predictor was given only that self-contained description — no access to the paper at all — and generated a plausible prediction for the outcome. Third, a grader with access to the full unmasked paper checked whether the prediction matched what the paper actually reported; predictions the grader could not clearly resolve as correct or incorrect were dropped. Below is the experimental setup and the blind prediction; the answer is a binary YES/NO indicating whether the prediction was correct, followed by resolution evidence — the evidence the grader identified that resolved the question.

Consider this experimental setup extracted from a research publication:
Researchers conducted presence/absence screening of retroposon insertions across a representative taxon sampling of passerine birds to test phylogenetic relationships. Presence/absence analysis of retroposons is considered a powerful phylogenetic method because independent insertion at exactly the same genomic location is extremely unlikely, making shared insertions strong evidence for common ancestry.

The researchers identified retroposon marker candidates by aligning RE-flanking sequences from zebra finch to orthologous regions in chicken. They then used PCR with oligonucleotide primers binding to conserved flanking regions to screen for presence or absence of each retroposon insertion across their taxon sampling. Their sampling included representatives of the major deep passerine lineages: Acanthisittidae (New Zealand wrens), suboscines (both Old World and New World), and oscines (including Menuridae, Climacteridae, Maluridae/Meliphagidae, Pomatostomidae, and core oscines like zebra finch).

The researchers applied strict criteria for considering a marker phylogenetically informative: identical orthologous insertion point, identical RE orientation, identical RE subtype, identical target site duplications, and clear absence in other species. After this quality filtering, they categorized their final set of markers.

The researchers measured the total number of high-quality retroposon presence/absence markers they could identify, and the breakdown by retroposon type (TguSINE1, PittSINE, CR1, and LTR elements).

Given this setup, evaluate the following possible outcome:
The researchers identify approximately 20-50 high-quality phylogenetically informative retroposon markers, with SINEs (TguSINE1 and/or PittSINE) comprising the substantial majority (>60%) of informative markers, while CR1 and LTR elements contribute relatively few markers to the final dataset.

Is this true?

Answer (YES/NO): NO